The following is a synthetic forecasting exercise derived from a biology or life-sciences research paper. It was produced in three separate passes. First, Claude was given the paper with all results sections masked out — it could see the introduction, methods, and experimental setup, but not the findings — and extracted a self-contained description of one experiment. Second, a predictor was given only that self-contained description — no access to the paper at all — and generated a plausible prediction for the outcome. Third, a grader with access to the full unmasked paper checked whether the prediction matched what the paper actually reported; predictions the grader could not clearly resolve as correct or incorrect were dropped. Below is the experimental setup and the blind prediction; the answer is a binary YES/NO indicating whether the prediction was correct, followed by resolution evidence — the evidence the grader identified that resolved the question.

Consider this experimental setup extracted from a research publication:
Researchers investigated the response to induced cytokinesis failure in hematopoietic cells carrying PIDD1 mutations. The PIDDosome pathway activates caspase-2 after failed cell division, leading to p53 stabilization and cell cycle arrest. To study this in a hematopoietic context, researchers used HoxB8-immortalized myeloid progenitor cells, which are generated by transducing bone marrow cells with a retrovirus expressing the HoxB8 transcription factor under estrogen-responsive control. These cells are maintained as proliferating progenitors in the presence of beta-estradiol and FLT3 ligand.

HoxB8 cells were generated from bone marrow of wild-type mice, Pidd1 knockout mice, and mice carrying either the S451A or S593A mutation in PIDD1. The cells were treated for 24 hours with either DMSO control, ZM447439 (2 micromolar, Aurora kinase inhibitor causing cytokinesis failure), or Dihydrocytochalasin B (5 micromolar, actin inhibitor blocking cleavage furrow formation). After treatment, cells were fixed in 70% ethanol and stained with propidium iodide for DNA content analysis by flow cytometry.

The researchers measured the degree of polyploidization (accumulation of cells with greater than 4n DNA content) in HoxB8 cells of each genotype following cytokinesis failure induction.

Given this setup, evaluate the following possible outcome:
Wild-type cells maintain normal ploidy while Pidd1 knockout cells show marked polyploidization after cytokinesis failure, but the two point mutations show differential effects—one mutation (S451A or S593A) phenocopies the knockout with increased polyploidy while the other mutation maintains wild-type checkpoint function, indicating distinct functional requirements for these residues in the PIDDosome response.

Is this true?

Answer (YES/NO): YES